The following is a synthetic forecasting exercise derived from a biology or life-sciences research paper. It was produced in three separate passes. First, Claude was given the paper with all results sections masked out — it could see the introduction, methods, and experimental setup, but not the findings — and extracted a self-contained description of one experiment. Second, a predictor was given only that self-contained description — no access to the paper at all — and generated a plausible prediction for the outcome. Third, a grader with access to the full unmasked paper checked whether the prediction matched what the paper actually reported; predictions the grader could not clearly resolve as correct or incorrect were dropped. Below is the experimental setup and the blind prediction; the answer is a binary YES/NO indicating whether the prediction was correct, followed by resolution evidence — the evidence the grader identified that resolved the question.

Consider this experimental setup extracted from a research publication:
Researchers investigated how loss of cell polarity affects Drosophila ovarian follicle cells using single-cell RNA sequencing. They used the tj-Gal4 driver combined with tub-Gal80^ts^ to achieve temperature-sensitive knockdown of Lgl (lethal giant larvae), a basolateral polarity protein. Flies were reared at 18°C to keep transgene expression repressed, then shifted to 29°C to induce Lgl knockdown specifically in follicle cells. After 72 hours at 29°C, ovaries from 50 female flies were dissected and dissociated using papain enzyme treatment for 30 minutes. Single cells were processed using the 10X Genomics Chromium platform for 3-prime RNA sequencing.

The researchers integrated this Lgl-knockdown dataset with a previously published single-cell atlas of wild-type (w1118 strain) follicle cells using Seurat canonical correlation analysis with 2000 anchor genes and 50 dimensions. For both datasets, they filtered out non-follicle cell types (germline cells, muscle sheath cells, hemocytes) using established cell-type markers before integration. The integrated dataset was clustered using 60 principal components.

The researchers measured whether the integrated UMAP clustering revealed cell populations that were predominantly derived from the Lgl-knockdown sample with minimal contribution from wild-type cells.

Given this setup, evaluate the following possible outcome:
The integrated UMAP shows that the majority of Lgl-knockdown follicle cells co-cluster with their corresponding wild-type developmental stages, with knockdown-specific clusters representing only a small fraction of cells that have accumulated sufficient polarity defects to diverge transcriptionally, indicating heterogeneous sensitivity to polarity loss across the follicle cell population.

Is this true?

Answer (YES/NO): NO